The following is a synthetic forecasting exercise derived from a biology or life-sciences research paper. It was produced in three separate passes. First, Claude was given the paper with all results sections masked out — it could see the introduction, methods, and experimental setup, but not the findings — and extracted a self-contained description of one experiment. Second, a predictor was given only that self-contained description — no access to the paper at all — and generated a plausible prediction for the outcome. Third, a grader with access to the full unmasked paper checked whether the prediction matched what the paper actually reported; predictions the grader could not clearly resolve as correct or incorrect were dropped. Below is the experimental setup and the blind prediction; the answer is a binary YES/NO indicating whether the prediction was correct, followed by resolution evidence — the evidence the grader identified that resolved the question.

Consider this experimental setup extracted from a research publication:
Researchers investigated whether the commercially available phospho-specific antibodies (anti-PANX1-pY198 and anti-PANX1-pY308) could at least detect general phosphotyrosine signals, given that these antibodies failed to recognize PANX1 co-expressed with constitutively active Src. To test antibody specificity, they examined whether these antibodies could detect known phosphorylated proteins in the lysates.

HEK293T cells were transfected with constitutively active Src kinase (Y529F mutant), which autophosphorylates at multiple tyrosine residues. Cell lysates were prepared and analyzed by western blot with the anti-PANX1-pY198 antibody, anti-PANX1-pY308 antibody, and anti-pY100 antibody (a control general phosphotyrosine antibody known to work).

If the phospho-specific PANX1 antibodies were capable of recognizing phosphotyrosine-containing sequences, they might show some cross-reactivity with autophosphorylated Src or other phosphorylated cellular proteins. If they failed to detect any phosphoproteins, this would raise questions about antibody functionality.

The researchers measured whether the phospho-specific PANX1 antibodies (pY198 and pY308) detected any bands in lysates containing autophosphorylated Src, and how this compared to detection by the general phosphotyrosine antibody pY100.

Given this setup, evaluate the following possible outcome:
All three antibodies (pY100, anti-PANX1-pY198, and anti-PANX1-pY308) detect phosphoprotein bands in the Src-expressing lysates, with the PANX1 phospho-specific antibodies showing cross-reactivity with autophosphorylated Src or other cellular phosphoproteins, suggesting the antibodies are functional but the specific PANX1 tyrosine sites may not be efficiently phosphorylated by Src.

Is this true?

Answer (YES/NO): YES